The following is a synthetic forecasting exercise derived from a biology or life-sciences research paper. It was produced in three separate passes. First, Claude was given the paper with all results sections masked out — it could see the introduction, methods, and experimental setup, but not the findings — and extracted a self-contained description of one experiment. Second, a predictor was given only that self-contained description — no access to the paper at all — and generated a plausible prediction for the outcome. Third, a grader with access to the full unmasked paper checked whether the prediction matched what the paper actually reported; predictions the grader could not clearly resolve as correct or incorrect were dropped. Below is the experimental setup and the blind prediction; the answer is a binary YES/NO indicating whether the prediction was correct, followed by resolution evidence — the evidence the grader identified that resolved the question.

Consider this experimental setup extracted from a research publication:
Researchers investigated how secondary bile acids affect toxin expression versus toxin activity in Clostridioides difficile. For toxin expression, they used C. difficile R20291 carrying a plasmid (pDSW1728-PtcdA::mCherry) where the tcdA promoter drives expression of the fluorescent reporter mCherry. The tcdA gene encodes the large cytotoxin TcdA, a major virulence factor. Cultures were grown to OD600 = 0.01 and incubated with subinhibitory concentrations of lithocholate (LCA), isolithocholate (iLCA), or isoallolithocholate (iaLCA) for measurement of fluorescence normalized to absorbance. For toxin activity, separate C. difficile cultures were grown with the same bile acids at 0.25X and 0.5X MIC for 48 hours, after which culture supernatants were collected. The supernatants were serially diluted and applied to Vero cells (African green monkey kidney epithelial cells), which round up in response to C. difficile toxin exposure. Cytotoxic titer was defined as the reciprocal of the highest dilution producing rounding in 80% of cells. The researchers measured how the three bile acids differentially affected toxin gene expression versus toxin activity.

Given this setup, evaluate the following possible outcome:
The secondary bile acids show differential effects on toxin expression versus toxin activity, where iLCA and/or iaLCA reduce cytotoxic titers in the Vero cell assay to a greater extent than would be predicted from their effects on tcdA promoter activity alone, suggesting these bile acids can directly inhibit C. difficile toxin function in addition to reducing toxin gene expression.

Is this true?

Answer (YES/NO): NO